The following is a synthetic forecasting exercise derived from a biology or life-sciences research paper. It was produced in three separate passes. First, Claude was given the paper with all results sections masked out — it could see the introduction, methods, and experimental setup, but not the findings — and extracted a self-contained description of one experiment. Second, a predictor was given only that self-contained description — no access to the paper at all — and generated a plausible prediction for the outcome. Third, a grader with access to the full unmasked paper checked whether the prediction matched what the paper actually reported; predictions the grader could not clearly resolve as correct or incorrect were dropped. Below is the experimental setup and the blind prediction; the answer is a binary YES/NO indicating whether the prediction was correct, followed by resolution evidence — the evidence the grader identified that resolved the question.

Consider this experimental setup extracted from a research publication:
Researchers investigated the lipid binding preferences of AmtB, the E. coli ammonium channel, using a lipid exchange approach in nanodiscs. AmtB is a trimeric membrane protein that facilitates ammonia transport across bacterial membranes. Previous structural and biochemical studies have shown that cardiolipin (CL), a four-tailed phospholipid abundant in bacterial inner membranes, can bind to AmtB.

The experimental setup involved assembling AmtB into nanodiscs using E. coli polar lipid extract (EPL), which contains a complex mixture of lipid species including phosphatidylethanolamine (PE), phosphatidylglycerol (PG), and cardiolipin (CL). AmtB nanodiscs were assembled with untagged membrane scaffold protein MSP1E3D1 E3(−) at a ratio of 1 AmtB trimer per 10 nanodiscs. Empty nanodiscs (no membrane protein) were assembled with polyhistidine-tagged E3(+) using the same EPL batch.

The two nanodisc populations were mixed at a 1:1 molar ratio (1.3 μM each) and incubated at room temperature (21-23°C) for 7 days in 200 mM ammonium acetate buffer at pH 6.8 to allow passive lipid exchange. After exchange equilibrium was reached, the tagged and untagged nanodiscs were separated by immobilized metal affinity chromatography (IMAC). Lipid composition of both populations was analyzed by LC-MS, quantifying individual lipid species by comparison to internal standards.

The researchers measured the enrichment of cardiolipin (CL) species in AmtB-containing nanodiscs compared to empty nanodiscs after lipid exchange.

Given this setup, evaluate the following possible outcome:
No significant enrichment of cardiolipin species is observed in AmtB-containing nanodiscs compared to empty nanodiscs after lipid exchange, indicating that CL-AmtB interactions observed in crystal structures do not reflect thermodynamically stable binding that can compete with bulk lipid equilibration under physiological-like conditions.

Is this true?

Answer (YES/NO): NO